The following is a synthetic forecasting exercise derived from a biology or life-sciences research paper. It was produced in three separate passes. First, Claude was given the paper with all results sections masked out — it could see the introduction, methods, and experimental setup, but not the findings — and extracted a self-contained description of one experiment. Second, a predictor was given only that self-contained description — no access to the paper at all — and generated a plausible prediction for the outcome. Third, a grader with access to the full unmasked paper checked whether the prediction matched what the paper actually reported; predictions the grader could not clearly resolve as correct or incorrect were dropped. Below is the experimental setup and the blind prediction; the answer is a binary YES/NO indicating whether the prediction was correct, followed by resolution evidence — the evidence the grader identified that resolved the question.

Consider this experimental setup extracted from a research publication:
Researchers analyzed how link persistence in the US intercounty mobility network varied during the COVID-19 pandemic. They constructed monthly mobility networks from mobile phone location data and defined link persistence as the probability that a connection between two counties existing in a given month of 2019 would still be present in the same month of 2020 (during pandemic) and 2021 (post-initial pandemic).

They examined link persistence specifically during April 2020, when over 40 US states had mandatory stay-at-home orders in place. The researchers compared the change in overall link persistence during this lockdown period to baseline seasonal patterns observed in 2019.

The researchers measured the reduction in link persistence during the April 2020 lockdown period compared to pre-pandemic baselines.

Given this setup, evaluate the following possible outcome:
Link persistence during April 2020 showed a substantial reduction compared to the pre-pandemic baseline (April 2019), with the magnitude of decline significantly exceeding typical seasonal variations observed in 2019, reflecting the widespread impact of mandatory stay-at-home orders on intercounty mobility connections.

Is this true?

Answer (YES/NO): NO